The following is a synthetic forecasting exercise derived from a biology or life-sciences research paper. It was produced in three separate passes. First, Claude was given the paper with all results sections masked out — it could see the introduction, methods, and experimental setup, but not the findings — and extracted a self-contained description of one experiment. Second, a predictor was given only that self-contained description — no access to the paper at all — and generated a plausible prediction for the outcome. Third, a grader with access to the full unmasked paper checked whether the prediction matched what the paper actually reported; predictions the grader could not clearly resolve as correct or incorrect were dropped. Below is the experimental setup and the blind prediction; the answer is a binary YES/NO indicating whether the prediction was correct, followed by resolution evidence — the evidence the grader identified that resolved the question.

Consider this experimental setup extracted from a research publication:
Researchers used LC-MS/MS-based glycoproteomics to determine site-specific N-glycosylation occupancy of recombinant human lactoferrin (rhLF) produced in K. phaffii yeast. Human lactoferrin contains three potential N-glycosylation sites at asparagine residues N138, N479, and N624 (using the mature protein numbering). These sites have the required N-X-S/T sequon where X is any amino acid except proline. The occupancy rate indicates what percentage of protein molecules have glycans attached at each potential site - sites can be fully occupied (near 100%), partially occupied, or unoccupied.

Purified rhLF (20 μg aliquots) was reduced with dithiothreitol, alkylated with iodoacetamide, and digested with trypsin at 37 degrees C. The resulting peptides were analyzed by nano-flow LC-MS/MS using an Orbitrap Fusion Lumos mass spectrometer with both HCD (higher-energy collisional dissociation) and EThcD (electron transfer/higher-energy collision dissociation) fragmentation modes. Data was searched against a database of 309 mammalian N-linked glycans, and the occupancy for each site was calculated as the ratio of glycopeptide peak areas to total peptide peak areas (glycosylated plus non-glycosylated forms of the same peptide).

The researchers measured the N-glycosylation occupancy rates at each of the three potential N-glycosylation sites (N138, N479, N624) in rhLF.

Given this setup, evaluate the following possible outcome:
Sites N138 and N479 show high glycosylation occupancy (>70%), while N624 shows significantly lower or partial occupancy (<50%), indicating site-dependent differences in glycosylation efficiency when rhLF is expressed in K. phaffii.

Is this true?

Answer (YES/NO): YES